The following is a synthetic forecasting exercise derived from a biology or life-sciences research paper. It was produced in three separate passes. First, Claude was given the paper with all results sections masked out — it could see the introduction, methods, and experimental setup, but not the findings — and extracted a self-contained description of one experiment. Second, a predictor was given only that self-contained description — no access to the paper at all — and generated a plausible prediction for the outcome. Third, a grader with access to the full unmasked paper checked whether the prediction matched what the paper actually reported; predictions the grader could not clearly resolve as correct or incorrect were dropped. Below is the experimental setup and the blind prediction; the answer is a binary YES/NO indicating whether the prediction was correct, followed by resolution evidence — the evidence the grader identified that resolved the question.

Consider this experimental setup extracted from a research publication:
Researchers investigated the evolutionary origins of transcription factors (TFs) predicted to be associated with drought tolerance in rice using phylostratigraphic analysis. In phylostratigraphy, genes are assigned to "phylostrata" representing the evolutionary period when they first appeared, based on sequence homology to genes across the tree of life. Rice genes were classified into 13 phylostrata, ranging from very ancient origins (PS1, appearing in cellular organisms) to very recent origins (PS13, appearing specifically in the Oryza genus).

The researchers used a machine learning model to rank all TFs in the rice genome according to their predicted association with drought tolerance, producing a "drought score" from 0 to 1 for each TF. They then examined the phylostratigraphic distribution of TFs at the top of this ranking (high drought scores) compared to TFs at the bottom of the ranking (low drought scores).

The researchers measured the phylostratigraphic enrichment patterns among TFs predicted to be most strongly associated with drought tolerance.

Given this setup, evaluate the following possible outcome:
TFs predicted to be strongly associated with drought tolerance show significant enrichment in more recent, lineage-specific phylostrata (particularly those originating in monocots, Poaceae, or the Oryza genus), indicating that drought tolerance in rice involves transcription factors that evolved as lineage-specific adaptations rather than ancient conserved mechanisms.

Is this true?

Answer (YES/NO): NO